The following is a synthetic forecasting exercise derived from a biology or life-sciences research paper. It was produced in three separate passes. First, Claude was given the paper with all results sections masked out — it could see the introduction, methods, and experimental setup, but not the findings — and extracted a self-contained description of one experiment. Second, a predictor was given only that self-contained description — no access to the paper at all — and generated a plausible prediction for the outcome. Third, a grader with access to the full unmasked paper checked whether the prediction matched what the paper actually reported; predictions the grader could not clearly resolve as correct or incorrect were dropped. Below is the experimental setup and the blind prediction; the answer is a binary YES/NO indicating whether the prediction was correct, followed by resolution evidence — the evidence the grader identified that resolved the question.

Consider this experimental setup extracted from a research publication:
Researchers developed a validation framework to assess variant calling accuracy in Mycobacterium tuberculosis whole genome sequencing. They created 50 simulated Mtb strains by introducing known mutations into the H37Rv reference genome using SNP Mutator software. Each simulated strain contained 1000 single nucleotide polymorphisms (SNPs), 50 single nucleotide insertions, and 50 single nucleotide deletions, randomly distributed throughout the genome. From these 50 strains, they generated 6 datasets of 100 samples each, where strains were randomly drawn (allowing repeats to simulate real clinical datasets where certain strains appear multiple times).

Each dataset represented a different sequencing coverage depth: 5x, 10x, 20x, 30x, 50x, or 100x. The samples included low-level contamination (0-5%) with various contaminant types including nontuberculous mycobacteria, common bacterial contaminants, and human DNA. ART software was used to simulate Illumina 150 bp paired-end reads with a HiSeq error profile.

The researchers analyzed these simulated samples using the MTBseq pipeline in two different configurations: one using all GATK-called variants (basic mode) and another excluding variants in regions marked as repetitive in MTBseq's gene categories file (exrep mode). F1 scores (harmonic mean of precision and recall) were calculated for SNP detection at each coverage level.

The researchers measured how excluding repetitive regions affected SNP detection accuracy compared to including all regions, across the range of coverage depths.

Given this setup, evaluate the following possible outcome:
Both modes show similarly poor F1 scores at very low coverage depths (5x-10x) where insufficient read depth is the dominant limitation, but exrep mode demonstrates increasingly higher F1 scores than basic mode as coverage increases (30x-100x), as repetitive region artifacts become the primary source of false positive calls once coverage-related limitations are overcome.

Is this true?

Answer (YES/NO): NO